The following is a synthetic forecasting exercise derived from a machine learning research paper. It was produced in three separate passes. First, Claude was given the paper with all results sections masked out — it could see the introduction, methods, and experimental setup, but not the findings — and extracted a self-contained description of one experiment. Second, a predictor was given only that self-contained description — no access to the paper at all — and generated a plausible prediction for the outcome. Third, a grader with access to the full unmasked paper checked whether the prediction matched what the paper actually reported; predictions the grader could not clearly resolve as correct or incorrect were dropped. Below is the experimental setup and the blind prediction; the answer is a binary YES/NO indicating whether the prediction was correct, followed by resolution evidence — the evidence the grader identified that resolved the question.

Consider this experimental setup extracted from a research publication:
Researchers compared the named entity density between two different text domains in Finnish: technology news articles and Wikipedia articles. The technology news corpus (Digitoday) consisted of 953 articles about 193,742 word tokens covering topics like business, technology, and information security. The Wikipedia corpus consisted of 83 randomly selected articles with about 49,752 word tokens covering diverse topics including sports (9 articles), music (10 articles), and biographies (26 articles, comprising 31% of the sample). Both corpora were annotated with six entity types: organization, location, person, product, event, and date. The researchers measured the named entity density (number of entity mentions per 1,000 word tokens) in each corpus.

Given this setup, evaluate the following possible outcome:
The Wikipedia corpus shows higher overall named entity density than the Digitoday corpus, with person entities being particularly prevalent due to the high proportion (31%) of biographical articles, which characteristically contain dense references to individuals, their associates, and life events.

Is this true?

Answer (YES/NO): YES